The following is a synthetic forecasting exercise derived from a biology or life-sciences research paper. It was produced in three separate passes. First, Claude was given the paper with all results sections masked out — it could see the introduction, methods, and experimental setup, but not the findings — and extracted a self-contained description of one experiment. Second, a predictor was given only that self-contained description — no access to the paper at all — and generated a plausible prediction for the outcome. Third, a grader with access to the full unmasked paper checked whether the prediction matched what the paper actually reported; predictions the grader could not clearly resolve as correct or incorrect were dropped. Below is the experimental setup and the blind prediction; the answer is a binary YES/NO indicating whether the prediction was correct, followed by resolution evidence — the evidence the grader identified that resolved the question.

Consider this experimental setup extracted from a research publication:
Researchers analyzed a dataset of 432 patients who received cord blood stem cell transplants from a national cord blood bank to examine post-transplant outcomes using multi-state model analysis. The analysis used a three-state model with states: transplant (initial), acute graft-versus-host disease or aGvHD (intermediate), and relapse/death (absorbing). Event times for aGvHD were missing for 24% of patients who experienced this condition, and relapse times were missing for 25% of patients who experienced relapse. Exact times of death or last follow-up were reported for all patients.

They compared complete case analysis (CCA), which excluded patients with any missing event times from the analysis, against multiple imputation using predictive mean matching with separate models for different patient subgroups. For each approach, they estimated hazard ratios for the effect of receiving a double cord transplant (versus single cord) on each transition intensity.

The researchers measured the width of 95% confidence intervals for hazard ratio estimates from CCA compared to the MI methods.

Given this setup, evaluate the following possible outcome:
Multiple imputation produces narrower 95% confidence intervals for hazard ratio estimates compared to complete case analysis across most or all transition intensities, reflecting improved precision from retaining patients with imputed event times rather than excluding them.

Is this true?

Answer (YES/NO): YES